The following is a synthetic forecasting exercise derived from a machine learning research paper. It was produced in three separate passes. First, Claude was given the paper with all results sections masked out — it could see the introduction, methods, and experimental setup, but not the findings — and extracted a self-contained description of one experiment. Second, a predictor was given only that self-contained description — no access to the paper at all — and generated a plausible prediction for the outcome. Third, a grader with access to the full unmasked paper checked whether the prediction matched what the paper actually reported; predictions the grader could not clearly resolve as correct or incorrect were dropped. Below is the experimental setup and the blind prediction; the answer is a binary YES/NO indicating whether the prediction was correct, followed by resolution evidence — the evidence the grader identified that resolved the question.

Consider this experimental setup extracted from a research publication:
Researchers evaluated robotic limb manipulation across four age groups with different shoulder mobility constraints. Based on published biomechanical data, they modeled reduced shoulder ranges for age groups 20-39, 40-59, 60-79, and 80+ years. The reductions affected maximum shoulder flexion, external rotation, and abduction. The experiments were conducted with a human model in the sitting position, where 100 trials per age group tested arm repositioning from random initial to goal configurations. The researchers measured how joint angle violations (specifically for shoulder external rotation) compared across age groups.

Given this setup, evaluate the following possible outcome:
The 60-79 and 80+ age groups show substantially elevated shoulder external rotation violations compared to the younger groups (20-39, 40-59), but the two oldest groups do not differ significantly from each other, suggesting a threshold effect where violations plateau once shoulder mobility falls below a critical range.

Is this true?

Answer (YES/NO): NO